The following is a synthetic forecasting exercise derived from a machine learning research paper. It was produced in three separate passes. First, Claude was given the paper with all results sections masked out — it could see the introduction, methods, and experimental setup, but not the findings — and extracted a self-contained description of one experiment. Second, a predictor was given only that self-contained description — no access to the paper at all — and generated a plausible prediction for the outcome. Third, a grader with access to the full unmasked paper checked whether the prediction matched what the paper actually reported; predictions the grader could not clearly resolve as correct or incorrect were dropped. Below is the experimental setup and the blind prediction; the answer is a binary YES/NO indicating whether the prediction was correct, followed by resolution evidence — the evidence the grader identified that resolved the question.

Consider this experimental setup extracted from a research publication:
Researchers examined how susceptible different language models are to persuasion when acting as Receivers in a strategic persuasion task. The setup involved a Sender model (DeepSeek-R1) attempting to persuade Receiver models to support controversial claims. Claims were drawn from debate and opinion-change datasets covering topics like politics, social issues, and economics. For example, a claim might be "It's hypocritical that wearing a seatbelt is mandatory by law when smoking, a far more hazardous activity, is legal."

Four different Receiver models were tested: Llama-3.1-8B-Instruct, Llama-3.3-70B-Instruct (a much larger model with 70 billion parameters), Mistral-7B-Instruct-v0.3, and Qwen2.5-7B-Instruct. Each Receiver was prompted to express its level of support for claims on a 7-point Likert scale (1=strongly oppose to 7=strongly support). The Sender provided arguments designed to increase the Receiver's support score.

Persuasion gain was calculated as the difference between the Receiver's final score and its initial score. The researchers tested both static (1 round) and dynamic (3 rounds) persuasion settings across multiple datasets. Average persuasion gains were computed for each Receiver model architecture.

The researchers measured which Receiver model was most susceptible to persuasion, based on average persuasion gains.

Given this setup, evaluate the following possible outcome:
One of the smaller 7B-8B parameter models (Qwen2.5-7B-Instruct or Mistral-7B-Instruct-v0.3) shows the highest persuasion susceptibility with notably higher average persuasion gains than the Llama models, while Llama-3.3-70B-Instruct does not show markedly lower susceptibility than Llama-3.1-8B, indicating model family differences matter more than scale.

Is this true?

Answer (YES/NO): NO